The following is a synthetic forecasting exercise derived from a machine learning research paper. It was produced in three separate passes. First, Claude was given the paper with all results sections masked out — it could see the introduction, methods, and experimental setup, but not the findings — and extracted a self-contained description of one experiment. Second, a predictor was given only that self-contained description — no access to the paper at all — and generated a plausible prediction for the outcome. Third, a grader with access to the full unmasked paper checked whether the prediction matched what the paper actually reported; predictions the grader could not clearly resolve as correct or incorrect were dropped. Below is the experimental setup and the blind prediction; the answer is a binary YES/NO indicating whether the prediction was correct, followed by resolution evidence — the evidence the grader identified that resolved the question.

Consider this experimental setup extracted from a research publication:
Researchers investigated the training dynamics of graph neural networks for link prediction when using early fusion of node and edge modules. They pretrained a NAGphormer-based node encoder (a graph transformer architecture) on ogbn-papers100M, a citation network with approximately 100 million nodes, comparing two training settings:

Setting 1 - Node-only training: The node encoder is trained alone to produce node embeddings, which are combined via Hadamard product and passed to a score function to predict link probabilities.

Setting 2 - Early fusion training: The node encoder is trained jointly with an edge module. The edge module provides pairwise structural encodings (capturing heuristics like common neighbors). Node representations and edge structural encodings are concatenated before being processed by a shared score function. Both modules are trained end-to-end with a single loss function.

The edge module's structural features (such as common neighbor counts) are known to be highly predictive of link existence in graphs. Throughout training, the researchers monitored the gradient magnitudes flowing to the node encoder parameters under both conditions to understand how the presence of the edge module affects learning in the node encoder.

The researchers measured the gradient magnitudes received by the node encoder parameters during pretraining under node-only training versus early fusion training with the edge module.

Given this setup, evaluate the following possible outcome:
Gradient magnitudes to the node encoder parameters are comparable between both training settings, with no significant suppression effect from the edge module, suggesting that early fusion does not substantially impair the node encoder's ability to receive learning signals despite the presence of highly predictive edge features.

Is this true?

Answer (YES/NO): NO